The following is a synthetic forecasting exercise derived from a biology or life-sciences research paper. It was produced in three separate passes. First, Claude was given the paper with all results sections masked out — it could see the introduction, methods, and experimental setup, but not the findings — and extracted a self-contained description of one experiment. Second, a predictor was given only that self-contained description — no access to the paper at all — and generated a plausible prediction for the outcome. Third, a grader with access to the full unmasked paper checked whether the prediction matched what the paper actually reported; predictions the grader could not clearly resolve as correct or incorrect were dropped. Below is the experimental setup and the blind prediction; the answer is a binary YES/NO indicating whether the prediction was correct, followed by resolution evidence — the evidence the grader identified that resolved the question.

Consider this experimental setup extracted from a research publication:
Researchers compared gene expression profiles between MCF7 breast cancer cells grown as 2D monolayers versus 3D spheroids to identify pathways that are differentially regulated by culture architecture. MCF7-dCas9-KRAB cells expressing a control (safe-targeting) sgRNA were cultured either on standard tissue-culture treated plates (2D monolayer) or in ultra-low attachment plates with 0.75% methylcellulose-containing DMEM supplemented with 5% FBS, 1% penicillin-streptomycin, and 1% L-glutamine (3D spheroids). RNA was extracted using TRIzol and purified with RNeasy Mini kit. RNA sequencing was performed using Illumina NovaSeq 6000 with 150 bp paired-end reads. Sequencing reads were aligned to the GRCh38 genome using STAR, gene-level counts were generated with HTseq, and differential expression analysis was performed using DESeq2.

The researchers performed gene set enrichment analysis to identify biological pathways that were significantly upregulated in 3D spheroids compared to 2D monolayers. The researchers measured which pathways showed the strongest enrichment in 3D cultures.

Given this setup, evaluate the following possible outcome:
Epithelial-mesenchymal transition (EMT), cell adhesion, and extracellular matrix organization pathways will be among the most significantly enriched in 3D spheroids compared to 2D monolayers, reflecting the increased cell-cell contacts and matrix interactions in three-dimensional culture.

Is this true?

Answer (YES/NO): NO